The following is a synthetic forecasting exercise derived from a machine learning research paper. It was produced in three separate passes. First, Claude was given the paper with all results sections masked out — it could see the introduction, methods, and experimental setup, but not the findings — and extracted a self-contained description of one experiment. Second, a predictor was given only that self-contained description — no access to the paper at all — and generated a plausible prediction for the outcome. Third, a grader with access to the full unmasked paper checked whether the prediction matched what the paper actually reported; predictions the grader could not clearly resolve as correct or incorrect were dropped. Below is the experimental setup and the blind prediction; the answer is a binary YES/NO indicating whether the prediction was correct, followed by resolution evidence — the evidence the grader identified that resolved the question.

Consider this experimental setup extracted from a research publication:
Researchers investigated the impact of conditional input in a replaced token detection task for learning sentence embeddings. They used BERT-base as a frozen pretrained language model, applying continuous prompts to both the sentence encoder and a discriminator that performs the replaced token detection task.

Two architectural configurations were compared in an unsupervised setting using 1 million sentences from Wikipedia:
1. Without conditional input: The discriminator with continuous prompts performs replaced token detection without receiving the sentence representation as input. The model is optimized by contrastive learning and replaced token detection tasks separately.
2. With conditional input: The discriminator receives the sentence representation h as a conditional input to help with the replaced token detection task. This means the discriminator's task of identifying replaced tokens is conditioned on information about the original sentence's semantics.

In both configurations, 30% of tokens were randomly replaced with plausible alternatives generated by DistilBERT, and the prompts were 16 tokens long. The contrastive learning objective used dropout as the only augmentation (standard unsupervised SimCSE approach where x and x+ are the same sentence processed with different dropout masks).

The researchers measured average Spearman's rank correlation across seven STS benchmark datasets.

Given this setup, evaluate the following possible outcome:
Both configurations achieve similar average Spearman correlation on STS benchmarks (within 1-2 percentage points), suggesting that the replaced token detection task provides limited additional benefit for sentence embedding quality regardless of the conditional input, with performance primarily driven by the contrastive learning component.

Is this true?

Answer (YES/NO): YES